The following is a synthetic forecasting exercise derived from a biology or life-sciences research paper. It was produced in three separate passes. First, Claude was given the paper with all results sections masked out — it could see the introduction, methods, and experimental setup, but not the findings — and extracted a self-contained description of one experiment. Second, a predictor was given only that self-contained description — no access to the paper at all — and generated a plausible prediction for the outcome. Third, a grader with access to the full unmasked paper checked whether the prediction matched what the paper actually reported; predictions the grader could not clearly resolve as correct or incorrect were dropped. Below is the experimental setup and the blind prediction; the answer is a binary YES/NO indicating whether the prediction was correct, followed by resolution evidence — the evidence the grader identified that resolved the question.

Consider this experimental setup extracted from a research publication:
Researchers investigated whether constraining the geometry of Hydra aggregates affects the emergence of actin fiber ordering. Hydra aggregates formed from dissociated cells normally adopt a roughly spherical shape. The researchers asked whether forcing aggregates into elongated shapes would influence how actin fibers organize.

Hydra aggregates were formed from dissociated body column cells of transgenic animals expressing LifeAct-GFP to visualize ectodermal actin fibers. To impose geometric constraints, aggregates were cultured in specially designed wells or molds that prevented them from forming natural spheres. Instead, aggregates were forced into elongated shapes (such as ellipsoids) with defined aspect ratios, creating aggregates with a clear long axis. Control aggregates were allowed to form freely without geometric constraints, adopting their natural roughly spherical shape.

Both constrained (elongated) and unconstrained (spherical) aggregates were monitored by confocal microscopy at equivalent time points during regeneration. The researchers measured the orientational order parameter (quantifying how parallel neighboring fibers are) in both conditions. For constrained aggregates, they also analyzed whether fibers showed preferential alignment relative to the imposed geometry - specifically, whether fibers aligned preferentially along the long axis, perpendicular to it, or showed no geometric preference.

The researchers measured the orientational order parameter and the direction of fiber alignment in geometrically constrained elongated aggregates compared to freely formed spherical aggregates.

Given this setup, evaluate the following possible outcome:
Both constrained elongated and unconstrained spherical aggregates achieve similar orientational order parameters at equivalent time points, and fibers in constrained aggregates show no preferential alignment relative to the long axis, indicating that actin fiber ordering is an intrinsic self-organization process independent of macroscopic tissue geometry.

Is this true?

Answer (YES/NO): NO